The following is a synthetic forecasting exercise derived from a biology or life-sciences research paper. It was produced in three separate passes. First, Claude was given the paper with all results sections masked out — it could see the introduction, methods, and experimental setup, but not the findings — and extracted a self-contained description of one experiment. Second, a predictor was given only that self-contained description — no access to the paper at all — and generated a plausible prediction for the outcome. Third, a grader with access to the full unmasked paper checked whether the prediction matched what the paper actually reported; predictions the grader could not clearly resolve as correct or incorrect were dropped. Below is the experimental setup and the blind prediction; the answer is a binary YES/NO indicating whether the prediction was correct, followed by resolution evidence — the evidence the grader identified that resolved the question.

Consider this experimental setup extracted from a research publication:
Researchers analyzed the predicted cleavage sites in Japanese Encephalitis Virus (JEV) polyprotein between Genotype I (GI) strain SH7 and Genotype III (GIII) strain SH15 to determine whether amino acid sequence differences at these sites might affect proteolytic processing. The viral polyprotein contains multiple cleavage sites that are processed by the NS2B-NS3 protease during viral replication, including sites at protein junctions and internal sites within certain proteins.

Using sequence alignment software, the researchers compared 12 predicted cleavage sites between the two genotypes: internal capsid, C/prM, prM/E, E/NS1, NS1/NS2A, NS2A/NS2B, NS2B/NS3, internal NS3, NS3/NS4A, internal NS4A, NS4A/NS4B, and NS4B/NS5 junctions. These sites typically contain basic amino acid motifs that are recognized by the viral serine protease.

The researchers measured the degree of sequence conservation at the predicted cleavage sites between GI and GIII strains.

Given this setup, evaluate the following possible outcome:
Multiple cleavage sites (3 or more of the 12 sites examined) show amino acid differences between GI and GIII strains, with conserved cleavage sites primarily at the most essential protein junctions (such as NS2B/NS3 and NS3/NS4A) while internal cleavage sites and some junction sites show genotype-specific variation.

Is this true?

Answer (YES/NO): NO